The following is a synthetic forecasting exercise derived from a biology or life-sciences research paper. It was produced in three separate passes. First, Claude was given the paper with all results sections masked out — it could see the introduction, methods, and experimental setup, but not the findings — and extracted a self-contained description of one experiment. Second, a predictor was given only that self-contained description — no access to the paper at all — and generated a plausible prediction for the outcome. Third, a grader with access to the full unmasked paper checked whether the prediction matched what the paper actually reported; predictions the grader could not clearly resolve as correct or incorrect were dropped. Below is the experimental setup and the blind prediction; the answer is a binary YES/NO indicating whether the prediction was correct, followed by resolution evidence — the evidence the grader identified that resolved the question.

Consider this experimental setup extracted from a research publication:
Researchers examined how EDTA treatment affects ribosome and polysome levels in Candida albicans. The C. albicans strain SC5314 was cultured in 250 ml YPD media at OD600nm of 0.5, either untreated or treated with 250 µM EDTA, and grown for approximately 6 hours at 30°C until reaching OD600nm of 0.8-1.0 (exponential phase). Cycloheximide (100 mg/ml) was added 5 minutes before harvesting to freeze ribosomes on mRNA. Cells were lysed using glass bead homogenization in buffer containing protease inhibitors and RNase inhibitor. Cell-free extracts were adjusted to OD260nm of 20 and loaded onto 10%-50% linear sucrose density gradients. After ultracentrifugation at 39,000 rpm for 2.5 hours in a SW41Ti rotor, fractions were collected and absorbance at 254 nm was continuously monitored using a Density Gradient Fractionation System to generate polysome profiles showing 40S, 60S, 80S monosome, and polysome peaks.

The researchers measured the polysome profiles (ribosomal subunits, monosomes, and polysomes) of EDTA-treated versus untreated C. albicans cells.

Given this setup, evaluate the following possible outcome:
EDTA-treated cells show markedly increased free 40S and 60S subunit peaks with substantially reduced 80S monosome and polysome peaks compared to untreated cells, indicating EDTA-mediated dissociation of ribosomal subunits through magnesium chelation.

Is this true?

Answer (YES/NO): NO